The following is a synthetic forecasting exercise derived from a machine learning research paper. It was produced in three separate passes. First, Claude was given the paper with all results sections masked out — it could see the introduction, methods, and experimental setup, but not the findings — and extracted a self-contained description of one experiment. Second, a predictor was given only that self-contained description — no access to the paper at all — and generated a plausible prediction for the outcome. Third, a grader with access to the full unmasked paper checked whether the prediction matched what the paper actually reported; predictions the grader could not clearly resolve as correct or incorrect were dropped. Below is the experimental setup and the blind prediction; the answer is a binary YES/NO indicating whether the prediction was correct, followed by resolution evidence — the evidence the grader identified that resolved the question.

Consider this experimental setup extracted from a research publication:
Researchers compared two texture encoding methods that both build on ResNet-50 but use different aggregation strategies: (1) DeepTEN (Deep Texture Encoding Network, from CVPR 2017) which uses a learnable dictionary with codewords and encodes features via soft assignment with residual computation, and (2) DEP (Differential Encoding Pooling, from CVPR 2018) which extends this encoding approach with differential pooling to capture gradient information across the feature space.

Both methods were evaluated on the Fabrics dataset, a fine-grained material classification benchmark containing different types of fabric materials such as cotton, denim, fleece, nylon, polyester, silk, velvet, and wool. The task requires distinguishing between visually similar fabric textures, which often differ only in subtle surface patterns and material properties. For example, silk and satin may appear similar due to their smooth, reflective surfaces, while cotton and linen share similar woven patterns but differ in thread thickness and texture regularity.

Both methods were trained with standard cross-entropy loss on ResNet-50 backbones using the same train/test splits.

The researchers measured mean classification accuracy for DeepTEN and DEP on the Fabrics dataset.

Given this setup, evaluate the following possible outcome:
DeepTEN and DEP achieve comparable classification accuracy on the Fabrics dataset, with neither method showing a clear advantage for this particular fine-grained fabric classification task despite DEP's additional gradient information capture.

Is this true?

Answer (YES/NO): NO